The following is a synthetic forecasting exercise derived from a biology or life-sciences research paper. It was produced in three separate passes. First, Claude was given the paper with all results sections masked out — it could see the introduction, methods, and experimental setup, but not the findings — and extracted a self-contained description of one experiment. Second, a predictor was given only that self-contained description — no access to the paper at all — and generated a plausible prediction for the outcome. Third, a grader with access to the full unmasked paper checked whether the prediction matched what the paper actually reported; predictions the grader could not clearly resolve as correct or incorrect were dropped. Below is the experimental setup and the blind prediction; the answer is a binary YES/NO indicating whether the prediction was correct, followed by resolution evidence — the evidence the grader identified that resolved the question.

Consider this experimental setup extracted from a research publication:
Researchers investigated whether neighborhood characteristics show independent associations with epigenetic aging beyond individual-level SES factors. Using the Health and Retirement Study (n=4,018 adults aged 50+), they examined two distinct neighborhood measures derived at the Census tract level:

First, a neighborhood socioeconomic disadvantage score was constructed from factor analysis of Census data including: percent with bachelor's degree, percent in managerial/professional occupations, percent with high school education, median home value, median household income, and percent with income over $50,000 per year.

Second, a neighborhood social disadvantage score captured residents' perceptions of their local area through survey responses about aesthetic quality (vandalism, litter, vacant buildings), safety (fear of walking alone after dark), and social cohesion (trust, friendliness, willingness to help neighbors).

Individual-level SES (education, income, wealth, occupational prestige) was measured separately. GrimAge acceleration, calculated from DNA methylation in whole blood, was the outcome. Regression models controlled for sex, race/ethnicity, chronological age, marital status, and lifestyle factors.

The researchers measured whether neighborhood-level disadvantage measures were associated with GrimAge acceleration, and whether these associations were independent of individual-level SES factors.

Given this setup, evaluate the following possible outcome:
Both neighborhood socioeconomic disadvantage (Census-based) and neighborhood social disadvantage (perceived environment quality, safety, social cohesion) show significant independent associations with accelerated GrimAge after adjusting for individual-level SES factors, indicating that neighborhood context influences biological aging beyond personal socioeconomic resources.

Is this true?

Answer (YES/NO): NO